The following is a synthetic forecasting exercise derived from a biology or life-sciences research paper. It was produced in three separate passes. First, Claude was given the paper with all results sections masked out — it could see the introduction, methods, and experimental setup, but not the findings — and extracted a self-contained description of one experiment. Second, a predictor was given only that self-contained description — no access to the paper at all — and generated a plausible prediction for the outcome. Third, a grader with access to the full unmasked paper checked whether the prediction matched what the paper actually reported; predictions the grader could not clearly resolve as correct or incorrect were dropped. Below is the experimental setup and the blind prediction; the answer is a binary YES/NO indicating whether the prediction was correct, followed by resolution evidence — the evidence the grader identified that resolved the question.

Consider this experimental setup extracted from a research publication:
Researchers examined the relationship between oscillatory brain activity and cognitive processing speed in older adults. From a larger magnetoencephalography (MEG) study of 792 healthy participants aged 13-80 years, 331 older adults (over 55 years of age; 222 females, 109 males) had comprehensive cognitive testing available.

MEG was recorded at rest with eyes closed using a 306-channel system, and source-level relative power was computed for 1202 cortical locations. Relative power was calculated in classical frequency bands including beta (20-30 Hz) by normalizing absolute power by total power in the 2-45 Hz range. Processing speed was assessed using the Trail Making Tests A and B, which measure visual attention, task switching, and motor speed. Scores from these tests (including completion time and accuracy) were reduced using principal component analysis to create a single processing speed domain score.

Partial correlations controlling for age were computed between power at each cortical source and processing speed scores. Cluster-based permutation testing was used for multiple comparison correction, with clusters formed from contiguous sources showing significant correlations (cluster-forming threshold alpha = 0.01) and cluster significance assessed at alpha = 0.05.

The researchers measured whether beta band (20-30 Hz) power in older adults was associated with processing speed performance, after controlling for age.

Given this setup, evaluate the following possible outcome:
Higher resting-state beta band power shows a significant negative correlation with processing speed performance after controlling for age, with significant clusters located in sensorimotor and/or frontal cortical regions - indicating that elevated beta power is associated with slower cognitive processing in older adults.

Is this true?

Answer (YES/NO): NO